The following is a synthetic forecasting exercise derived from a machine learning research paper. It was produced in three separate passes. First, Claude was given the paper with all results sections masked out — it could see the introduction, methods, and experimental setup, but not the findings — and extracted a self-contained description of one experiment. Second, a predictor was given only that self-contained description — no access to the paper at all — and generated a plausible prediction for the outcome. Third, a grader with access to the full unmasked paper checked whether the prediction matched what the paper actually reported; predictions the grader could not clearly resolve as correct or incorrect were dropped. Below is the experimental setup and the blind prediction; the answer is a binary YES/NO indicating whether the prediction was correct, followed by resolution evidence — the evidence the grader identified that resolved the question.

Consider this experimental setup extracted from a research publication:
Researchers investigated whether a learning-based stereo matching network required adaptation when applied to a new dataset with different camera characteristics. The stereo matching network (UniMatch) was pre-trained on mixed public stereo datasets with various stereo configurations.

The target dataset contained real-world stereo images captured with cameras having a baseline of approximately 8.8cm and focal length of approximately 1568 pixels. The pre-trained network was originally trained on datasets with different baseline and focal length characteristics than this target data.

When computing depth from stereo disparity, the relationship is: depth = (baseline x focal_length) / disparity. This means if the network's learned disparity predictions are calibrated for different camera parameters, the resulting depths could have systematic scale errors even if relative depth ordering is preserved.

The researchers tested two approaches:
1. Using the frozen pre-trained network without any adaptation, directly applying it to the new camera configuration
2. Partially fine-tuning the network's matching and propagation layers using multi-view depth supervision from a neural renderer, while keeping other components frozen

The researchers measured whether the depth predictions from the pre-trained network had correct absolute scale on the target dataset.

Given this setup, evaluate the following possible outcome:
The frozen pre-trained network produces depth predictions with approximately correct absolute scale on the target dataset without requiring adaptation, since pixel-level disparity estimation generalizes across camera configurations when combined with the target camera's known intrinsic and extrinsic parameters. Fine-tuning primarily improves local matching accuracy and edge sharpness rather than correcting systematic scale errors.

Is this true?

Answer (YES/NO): NO